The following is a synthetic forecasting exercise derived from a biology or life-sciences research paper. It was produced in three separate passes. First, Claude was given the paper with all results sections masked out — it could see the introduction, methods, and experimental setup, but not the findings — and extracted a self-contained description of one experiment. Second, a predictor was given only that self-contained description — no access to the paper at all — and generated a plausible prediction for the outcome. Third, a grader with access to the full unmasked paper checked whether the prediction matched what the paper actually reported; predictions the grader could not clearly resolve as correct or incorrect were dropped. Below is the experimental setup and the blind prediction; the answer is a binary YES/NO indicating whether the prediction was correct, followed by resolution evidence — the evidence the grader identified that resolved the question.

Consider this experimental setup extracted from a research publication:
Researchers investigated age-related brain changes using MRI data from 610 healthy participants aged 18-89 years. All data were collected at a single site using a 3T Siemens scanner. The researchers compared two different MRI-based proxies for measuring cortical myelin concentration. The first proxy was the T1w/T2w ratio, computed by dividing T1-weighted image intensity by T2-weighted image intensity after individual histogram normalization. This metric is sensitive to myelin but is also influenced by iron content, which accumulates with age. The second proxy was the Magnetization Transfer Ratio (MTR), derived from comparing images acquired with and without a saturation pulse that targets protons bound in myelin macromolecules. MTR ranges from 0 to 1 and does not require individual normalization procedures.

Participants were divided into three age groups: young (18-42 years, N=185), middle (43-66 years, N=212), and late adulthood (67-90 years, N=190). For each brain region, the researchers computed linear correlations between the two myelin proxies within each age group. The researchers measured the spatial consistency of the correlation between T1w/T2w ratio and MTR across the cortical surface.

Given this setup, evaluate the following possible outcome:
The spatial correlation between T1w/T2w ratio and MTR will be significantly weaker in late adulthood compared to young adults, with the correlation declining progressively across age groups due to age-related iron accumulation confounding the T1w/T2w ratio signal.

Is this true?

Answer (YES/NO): NO